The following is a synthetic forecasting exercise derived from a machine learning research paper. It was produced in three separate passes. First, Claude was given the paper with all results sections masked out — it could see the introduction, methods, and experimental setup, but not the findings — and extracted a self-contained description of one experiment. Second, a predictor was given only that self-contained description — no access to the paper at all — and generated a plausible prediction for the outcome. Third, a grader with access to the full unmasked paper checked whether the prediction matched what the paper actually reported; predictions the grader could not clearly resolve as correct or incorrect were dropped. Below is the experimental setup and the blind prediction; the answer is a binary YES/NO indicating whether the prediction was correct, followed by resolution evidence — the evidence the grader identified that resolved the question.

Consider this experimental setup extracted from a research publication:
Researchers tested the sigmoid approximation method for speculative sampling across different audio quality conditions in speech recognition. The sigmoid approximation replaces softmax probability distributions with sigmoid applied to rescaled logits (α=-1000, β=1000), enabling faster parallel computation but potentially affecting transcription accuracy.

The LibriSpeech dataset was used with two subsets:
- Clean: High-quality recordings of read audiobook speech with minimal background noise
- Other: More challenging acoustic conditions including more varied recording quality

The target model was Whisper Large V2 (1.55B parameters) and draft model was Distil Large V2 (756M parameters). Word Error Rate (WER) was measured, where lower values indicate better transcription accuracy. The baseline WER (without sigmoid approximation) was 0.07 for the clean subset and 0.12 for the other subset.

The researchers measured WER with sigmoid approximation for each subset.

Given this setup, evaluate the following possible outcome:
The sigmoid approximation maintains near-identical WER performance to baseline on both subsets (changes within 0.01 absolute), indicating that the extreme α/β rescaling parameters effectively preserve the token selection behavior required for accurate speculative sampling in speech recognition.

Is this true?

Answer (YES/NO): NO